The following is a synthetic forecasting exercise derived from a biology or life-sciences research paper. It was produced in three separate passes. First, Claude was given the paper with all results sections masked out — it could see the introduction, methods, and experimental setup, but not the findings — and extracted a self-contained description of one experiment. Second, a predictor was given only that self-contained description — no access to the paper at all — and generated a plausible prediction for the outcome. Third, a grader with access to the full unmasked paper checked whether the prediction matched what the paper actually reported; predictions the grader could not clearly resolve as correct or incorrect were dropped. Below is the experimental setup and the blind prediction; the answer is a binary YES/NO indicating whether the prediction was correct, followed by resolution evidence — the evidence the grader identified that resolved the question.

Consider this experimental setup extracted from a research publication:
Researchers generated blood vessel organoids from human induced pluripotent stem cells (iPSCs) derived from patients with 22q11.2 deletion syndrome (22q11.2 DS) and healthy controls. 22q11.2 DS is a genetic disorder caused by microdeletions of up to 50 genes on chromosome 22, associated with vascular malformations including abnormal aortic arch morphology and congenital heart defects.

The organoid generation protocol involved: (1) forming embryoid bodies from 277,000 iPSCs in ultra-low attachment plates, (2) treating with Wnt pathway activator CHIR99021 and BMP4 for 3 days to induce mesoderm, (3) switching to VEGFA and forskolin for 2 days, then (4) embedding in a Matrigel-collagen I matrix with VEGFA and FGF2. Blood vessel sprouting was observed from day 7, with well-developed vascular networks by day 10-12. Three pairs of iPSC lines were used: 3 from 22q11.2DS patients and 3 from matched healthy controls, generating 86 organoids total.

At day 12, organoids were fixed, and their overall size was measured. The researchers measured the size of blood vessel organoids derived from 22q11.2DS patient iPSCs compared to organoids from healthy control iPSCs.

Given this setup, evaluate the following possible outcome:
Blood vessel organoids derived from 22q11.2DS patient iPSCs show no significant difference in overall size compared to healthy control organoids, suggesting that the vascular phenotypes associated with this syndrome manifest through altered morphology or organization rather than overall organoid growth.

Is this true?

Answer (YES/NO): NO